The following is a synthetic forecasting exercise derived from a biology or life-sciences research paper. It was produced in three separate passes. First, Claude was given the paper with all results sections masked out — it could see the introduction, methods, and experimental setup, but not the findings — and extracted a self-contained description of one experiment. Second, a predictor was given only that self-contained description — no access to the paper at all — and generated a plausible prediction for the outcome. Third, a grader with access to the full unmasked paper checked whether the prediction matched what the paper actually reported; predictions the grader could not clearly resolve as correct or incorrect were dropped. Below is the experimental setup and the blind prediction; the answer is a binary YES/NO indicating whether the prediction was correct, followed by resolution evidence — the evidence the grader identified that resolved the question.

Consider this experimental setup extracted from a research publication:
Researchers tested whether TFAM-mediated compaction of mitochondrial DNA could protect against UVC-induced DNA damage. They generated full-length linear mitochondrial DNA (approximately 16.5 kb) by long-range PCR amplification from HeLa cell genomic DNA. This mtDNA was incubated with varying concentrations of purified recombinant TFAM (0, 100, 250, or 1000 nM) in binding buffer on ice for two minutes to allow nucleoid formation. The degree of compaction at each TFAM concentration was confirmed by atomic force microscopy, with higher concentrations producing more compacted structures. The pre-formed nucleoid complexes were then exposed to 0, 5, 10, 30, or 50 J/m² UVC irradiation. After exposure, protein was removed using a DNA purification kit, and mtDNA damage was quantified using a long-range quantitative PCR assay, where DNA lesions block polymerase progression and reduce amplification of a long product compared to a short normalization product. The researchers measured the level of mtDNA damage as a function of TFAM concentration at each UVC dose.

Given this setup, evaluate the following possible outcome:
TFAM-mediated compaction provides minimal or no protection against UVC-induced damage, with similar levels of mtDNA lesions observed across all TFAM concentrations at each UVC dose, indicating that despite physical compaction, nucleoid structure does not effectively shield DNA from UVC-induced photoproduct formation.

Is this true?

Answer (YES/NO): YES